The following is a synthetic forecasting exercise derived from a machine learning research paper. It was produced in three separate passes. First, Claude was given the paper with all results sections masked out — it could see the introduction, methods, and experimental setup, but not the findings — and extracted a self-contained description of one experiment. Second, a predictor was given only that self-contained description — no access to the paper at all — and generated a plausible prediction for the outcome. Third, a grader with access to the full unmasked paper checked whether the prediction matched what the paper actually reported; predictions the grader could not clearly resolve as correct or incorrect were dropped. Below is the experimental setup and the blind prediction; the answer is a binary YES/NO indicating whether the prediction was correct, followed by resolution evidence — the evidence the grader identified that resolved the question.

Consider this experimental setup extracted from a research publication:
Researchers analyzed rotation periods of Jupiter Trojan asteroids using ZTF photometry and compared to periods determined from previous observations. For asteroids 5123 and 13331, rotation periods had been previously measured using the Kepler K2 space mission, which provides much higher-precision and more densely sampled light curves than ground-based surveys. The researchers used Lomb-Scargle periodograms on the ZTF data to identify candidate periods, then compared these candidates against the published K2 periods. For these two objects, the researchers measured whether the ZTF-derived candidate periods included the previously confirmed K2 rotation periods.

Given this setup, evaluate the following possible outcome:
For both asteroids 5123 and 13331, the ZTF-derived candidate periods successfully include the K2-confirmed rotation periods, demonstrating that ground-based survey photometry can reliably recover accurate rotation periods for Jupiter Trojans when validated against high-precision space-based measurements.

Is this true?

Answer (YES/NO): YES